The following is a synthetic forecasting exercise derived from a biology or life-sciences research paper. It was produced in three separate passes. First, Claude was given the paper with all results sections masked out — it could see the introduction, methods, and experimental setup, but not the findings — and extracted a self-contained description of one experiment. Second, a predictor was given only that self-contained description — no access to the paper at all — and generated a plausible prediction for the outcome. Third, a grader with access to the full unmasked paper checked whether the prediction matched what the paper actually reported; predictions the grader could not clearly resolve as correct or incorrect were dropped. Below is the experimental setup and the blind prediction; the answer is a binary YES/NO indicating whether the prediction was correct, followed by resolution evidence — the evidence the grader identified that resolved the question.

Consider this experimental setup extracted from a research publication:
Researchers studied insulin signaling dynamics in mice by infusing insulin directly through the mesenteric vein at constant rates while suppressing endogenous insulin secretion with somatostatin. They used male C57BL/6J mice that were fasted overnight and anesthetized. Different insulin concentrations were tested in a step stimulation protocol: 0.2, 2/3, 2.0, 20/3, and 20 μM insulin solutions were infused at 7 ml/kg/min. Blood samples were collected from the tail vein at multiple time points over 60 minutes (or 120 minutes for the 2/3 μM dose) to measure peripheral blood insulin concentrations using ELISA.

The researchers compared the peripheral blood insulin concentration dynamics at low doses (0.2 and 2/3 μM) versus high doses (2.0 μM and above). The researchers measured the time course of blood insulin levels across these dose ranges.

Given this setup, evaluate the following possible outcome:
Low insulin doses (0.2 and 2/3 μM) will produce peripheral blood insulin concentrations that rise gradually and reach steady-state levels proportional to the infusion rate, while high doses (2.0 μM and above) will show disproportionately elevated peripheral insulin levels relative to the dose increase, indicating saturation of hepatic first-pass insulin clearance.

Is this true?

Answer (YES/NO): NO